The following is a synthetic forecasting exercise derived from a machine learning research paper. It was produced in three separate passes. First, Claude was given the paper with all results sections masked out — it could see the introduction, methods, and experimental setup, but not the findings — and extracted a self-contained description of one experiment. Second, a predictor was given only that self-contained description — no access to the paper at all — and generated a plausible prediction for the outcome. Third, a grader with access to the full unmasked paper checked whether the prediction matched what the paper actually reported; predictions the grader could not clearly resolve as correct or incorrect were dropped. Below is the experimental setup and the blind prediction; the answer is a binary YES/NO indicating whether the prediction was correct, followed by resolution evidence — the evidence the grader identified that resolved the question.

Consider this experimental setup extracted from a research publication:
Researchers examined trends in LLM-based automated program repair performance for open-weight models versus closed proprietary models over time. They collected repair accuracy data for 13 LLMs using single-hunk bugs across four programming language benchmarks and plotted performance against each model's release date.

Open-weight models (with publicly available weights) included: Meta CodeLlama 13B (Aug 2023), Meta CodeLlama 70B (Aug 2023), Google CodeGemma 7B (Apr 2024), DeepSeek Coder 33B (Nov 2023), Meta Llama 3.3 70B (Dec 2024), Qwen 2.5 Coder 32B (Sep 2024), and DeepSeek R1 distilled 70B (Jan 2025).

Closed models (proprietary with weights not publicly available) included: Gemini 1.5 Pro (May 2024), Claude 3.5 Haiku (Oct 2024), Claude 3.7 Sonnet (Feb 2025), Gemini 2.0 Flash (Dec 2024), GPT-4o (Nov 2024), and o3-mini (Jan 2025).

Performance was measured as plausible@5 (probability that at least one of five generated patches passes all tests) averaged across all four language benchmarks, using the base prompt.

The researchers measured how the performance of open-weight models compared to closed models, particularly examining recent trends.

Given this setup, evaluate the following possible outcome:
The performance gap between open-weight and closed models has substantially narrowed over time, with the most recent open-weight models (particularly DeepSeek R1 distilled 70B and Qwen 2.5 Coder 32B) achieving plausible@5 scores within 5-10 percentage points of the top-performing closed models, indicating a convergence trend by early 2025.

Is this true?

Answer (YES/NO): NO